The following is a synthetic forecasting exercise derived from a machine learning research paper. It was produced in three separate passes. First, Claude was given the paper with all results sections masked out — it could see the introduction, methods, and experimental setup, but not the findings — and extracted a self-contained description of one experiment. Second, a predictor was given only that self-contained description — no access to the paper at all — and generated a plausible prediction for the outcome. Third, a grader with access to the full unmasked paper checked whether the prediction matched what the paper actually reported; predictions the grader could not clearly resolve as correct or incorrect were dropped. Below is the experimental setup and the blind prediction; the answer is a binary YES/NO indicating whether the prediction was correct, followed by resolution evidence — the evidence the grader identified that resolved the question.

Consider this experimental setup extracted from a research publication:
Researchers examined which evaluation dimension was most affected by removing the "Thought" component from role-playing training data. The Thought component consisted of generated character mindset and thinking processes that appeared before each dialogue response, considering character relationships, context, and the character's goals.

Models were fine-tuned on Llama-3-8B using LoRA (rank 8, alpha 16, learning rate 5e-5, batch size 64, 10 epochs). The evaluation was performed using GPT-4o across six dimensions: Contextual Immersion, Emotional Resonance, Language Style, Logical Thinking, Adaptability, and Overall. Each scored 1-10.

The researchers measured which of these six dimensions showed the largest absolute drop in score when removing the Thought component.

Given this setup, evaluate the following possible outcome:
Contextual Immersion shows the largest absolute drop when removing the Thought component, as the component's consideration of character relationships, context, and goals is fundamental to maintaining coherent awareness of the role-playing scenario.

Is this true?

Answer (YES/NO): NO